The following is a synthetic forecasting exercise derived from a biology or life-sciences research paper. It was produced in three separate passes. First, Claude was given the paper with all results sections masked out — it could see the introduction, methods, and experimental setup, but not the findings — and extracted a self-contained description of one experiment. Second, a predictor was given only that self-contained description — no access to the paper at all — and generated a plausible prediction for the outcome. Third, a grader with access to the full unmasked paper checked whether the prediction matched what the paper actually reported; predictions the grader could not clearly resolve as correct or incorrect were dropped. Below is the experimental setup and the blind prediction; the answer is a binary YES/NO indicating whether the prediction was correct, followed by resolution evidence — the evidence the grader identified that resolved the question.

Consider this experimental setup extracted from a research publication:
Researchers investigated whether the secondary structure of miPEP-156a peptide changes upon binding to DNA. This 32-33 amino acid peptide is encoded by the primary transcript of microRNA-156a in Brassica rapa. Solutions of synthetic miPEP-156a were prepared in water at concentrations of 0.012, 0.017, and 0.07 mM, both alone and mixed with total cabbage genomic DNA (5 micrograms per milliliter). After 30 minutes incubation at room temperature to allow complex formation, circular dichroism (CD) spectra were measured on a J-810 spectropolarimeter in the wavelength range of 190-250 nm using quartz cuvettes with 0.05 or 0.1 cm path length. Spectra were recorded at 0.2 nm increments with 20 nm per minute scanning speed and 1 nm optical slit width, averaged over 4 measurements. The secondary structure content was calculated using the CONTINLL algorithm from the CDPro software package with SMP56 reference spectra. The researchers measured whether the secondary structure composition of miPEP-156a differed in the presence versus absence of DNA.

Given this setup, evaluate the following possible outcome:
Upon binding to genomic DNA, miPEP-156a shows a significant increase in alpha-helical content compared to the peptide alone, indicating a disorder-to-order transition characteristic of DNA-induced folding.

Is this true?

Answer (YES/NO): NO